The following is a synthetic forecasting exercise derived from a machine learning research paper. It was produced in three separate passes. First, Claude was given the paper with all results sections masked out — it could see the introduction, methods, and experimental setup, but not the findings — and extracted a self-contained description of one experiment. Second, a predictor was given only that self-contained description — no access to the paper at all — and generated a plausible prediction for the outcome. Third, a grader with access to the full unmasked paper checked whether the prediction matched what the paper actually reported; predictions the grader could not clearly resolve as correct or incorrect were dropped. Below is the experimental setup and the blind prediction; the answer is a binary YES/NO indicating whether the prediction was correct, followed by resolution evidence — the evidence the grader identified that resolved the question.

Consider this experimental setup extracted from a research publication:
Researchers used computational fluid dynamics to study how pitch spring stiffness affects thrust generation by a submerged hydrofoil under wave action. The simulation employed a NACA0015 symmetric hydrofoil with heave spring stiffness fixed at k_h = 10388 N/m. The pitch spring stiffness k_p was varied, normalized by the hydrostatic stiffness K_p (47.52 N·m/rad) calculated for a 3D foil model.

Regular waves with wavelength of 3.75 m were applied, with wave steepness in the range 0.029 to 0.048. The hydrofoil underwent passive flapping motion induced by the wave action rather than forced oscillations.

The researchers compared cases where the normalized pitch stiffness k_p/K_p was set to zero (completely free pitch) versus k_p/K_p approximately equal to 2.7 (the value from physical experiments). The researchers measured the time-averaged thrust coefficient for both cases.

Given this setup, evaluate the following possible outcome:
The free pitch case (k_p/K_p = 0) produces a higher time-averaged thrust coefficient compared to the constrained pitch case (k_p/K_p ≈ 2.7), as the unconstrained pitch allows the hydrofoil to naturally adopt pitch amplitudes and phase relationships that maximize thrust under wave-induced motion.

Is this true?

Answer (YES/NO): NO